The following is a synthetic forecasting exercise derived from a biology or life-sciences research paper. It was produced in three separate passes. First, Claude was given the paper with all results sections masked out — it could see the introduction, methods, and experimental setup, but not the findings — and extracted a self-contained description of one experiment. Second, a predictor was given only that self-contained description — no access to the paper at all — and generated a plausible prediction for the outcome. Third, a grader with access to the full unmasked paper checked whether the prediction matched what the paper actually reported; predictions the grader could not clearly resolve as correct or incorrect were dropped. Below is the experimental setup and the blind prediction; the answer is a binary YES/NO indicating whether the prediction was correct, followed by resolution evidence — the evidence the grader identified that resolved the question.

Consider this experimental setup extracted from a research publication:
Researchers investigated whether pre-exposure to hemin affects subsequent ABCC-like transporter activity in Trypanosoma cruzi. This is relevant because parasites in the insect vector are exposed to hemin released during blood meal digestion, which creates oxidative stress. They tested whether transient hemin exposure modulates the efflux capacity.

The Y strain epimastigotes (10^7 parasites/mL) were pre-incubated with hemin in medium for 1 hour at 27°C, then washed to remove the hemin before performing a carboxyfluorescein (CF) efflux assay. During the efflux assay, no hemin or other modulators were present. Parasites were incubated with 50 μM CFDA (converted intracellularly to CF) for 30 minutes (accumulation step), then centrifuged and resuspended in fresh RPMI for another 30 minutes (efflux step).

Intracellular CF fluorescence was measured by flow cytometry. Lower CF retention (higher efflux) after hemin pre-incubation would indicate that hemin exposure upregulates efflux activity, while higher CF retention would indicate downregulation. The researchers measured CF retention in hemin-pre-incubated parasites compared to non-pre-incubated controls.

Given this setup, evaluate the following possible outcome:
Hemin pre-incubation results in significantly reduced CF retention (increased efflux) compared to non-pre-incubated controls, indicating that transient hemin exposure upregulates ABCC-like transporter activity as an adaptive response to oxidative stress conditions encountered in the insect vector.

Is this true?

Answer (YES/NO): NO